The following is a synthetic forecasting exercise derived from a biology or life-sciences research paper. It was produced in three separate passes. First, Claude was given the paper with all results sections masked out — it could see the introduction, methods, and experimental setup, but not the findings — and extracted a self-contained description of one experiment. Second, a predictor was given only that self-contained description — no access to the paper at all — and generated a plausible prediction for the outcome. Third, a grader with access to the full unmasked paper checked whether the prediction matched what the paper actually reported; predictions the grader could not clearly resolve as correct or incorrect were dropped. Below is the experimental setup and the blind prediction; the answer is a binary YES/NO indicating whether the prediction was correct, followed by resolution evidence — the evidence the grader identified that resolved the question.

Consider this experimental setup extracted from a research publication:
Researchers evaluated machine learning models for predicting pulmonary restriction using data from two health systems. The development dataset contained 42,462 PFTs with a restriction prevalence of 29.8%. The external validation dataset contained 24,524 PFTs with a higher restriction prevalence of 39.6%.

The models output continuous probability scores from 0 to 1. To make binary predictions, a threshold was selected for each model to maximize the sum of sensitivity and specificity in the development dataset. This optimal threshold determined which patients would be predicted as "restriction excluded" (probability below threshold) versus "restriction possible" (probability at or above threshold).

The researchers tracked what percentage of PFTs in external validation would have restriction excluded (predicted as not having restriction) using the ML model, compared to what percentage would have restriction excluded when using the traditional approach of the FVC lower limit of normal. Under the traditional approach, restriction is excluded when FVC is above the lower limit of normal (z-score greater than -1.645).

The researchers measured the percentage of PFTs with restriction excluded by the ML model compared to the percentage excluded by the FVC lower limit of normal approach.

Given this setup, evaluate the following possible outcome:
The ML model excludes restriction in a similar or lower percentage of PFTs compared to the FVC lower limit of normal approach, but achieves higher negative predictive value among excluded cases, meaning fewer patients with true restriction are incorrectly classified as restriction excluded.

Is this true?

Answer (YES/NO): YES